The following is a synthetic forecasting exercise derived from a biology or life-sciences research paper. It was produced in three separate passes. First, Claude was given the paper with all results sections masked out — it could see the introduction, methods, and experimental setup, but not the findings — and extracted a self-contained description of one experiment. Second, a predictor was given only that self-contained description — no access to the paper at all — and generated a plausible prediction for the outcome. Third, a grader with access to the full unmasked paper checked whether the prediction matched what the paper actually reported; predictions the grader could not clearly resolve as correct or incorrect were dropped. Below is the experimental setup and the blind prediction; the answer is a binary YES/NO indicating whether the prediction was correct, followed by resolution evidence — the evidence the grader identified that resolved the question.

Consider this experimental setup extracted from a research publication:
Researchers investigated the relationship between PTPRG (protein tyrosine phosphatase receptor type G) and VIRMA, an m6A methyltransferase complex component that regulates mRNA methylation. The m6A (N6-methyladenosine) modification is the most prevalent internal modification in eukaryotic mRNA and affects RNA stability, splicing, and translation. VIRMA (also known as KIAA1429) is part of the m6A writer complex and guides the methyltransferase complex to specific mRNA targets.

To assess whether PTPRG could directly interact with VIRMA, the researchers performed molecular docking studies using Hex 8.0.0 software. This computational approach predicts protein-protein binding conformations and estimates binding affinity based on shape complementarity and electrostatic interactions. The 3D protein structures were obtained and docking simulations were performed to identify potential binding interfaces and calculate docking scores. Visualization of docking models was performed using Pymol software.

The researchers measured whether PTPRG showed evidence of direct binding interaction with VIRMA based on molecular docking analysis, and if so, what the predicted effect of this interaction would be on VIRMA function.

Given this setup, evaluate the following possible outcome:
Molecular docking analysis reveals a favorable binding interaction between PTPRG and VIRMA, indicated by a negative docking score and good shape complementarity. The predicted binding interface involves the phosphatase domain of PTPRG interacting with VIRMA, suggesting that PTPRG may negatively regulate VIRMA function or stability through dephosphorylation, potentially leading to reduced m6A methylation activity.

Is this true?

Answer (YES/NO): NO